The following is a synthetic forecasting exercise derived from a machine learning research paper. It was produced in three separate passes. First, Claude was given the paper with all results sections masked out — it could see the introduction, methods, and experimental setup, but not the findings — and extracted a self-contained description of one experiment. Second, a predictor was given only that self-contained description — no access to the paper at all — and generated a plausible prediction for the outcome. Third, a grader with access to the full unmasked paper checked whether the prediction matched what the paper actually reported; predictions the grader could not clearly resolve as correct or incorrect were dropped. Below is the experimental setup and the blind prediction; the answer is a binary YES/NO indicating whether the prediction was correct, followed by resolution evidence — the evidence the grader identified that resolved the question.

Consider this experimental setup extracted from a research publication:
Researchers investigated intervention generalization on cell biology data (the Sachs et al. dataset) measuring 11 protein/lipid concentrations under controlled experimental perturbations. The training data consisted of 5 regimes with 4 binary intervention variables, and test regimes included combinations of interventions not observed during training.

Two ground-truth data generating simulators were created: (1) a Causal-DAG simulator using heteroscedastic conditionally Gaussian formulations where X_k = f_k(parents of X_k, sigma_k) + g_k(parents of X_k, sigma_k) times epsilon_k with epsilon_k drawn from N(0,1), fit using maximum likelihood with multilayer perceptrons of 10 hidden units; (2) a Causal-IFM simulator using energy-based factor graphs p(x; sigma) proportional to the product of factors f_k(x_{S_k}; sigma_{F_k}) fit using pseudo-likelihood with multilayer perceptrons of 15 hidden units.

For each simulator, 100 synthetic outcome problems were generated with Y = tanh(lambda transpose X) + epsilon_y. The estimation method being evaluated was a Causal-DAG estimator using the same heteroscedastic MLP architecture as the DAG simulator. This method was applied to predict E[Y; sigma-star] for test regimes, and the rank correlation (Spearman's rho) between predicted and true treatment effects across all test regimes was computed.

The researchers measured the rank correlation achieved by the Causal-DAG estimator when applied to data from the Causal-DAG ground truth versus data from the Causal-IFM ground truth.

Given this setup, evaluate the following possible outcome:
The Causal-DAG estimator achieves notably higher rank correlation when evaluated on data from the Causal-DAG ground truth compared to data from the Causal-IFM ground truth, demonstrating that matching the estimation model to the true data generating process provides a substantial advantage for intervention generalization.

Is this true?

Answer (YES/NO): YES